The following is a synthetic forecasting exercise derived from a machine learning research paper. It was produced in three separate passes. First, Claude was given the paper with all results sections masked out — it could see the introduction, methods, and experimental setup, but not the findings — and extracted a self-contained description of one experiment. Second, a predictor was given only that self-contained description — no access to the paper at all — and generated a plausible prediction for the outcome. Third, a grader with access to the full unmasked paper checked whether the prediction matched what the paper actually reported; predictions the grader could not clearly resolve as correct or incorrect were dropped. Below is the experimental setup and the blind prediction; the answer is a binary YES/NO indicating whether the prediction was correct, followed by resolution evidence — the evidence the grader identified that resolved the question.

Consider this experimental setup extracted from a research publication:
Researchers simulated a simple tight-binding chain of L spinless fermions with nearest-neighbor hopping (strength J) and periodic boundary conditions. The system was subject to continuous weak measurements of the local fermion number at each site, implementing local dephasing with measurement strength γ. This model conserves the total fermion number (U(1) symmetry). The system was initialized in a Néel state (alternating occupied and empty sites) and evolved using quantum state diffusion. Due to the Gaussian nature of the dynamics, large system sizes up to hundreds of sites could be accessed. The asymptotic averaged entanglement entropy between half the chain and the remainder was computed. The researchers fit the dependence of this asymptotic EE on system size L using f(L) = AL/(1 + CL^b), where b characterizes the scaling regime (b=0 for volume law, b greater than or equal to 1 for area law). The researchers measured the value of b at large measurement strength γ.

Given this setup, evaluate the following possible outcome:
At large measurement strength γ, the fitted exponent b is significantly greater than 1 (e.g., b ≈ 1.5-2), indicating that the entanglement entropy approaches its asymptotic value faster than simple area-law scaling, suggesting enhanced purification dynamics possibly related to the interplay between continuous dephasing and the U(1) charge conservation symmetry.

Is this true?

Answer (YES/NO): NO